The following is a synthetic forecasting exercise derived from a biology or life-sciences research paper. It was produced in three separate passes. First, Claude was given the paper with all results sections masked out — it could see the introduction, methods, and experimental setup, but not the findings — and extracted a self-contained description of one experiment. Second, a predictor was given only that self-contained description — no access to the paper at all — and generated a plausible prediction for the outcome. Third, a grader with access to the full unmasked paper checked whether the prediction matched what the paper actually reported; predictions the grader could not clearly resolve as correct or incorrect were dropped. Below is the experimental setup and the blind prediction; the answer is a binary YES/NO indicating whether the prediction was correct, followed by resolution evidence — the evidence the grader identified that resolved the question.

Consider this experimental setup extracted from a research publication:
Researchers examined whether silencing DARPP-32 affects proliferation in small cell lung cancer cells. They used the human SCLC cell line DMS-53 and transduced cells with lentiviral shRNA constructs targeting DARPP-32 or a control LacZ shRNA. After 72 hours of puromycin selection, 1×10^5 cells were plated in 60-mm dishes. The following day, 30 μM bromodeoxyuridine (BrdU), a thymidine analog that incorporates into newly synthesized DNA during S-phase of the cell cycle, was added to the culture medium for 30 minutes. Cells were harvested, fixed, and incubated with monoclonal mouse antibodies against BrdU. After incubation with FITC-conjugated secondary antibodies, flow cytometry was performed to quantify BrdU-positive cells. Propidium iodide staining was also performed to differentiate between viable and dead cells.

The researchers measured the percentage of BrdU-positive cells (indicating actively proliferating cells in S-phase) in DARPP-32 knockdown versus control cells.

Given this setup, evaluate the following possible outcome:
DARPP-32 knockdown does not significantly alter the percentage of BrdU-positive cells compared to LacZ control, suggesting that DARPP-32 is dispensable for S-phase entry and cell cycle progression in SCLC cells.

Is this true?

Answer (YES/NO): NO